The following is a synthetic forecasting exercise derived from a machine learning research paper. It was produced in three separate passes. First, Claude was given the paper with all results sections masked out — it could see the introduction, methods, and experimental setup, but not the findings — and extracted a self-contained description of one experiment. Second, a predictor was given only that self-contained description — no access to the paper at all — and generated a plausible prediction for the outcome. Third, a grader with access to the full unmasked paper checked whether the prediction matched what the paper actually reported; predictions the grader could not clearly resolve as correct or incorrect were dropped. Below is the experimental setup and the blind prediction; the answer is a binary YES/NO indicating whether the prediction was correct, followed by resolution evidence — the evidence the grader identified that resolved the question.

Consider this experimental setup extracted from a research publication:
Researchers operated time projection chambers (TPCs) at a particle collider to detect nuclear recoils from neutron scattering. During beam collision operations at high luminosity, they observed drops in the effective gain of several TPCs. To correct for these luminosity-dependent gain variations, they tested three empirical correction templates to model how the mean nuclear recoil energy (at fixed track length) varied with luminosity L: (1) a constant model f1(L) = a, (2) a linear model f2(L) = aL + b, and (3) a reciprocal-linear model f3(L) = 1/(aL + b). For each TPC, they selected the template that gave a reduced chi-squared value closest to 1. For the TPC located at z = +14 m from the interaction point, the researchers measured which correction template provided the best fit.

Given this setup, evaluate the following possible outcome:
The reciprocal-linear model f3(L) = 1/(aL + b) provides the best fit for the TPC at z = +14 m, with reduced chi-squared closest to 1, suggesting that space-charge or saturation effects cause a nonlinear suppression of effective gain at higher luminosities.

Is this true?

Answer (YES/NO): NO